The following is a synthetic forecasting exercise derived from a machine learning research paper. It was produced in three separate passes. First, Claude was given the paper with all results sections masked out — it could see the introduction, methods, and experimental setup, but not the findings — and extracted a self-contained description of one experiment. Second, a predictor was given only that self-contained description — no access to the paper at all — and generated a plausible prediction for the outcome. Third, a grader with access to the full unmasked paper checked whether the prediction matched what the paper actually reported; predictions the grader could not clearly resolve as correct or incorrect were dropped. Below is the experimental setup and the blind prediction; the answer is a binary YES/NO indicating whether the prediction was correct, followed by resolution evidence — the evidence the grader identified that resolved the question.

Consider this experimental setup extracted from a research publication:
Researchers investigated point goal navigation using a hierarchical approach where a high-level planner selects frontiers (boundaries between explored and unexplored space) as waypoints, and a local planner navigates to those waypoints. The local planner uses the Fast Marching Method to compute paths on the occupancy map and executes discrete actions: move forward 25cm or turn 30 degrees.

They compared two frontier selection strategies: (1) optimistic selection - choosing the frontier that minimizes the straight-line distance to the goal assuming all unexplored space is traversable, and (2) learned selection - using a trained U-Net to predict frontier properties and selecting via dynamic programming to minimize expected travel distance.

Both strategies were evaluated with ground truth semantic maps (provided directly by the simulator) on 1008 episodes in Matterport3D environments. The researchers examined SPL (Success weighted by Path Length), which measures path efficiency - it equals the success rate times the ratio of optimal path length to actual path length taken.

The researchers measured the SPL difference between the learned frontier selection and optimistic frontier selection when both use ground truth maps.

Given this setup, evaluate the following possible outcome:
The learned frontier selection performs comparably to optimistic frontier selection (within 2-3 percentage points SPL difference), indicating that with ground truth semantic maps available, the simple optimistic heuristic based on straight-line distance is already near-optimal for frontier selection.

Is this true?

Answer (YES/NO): NO